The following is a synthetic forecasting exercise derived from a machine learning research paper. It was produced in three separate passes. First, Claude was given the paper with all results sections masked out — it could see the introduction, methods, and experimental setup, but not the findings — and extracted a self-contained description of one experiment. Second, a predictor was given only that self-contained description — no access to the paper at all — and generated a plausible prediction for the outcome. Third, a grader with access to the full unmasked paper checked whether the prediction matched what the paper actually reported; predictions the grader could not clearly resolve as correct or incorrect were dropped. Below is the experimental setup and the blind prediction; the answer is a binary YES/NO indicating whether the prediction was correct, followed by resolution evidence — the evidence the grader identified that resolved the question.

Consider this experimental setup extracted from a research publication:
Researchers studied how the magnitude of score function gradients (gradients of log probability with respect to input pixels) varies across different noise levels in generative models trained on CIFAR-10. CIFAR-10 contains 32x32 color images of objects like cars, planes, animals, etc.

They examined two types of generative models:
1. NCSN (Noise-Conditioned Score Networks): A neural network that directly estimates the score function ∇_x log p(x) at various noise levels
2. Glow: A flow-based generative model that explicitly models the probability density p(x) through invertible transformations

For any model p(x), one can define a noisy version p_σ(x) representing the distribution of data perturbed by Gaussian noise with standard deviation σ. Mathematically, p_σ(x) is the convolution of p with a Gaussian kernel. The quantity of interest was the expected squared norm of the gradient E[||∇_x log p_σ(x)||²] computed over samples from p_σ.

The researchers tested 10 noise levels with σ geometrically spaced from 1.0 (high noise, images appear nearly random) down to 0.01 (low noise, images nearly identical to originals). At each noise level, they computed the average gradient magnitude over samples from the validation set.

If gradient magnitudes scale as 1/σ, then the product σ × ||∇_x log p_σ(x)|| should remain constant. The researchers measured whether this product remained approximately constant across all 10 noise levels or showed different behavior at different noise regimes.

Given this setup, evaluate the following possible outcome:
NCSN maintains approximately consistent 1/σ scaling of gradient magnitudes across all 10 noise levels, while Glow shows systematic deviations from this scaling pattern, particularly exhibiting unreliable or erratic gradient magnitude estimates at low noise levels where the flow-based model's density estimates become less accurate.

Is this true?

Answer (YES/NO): NO